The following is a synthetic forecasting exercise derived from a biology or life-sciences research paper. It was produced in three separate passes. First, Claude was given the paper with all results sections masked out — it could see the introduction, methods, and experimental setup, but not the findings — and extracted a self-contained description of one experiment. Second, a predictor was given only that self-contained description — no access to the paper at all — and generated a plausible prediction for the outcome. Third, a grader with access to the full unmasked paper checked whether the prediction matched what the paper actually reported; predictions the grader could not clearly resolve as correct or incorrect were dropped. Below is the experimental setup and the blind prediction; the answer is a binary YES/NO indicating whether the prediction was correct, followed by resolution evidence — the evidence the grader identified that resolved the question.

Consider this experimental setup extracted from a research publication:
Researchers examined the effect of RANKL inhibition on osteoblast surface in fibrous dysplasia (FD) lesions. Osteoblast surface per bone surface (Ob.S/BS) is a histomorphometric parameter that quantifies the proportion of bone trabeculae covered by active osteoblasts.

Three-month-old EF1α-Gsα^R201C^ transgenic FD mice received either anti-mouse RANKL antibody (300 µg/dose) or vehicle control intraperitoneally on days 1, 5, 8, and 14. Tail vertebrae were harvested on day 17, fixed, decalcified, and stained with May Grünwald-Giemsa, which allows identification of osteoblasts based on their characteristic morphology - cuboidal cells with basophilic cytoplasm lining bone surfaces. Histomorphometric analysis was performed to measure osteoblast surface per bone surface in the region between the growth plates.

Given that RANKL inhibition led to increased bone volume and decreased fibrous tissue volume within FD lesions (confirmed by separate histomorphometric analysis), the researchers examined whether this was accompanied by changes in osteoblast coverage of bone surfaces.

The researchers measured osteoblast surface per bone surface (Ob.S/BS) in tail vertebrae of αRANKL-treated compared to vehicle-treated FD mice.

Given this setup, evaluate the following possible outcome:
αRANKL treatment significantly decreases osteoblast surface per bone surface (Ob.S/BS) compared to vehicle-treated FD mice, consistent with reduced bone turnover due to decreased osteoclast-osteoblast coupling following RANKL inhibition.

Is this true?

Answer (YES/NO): NO